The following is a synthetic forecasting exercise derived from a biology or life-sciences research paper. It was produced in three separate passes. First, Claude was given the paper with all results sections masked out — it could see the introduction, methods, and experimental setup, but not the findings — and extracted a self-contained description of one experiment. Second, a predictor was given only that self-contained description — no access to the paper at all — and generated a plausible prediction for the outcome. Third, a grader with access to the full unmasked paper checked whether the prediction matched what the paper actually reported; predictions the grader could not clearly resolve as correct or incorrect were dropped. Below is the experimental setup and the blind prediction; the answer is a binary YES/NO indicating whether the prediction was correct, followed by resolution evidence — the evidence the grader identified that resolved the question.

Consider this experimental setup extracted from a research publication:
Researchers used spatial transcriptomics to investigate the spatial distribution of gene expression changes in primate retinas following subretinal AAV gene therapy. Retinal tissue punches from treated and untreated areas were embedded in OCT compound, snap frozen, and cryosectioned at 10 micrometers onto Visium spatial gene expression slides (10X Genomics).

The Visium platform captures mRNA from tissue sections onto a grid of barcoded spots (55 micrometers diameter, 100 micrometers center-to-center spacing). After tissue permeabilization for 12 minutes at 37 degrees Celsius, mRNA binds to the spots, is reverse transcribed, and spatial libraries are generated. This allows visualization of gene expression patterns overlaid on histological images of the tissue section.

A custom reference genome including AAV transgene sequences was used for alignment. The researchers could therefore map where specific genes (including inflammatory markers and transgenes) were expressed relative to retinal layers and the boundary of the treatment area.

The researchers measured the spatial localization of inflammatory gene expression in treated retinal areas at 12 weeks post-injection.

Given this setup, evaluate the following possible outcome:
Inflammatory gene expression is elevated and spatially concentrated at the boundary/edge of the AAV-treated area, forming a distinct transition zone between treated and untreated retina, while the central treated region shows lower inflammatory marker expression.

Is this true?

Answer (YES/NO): NO